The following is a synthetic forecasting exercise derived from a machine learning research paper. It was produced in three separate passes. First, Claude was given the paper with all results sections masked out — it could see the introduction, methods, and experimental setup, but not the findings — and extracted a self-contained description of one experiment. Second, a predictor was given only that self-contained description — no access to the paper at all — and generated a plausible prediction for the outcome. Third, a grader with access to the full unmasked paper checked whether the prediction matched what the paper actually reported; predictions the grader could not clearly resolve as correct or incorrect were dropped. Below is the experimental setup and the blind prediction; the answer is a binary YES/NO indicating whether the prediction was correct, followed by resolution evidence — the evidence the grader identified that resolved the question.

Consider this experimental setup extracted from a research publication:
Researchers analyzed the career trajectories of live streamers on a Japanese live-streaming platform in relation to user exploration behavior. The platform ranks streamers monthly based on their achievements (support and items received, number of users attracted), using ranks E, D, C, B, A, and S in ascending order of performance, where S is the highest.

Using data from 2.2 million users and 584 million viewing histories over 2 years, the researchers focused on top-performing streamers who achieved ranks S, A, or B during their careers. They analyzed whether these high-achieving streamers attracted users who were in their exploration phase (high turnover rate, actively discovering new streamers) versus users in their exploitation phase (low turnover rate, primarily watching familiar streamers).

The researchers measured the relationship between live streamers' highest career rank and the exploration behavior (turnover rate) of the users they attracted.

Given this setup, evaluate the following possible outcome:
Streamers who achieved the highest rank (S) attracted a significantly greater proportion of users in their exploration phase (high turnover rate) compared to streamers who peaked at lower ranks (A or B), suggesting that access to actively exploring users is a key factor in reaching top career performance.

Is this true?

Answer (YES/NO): YES